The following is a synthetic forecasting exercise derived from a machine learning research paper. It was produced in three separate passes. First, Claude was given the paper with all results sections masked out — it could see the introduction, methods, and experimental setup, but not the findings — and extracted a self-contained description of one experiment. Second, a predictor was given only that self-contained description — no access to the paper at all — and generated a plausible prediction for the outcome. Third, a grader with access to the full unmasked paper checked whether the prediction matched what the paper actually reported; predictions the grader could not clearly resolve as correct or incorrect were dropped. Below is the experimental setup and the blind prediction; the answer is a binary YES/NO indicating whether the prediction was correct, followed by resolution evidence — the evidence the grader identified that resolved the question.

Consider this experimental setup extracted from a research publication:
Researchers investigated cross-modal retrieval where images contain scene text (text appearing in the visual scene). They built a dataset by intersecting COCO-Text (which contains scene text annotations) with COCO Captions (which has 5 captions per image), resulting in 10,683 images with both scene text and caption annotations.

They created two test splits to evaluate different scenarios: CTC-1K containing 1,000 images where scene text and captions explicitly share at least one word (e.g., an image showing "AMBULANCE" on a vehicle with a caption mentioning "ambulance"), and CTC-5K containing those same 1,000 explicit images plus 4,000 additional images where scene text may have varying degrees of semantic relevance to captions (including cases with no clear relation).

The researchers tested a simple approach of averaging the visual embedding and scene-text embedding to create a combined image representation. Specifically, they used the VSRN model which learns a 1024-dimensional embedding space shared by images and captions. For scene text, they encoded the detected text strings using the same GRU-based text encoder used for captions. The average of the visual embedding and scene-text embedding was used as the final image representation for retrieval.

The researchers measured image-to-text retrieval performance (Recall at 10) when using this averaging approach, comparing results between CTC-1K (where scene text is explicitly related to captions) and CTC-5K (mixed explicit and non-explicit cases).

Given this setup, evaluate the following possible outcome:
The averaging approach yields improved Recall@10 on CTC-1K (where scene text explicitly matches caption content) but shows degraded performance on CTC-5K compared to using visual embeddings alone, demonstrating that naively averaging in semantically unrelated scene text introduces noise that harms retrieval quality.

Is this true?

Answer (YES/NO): YES